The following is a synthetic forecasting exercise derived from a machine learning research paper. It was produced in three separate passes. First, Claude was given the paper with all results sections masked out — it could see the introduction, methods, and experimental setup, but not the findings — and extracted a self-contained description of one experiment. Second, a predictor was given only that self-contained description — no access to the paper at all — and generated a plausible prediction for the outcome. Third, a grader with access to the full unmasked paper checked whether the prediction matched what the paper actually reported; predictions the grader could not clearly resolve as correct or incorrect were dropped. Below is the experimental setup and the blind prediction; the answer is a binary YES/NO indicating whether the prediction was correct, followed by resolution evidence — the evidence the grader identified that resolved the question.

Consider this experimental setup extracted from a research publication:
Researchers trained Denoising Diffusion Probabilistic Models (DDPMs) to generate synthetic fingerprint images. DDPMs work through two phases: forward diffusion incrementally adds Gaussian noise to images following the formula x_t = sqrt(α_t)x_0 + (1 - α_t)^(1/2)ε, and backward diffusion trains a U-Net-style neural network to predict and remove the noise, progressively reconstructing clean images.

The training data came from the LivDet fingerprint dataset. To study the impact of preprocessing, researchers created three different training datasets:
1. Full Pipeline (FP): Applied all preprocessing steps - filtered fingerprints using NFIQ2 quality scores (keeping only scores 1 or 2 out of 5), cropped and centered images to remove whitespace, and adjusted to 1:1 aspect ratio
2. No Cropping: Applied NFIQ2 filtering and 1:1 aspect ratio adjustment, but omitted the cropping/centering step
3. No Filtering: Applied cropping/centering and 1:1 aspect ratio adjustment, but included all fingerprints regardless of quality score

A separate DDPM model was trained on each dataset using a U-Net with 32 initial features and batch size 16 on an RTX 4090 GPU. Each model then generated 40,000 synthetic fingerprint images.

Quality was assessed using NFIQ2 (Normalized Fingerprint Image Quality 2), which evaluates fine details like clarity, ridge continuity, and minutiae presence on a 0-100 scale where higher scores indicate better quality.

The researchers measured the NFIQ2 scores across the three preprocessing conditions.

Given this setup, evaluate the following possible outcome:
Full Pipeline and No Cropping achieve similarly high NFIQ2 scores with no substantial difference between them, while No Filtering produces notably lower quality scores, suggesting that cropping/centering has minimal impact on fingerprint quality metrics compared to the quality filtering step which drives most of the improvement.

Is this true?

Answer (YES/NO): NO